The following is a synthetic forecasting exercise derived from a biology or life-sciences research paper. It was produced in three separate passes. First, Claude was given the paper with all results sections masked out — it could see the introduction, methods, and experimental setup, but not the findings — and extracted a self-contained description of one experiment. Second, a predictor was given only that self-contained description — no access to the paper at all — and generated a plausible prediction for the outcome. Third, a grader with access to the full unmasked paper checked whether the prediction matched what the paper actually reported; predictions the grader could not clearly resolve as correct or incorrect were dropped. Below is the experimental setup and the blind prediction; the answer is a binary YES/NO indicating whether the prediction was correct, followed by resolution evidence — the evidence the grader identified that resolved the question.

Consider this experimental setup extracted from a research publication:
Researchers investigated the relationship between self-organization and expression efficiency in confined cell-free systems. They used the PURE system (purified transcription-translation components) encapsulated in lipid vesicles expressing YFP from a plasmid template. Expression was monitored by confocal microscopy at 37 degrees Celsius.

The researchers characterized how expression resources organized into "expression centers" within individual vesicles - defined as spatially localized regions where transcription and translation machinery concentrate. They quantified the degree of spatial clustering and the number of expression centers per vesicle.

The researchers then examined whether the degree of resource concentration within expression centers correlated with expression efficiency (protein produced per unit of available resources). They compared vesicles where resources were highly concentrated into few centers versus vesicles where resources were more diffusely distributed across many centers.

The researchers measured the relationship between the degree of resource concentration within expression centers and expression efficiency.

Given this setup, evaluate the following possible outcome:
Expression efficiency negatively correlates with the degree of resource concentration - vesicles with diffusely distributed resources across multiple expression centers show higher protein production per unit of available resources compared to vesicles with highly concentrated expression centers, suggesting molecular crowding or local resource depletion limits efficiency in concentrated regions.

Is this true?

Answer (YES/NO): YES